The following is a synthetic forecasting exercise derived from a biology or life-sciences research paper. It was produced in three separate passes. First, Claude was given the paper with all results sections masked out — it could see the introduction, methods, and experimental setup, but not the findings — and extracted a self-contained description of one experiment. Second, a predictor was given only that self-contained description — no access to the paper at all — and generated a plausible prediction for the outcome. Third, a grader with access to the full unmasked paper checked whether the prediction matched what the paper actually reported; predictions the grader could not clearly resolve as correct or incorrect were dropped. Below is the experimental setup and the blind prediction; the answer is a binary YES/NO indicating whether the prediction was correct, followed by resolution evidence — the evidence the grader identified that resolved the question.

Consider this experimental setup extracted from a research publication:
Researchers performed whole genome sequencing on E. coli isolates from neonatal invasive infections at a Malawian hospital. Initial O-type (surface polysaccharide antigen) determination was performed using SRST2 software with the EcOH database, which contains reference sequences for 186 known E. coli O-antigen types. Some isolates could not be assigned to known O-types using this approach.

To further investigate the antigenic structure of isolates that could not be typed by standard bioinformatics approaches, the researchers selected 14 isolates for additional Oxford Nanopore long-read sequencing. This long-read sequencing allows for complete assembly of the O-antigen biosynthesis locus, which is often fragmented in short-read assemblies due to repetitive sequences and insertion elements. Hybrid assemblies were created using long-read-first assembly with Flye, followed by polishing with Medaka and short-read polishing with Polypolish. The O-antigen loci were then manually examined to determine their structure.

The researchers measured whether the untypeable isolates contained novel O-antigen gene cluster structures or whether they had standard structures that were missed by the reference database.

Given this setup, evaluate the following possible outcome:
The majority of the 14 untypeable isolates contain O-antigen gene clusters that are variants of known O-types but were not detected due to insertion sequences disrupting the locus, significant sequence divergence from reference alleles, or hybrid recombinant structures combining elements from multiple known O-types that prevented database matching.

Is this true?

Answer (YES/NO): NO